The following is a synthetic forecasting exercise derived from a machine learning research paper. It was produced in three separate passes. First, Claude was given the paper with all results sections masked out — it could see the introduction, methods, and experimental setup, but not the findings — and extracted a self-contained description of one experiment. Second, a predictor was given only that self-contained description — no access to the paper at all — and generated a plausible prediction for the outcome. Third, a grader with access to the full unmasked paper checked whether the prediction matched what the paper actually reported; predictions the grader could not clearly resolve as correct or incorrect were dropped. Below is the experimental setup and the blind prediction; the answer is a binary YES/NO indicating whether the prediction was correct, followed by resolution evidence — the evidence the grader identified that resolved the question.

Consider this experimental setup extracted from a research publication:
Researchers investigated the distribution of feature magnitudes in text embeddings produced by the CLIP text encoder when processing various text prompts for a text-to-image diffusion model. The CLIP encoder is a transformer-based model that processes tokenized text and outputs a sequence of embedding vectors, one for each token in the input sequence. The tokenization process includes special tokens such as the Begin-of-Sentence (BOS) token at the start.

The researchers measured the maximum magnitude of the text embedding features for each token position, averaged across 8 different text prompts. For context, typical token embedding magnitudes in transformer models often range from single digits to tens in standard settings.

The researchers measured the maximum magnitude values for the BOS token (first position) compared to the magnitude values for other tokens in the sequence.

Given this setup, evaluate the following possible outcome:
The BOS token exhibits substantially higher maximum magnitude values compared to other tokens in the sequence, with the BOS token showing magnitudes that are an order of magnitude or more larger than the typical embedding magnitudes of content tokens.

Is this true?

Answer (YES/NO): YES